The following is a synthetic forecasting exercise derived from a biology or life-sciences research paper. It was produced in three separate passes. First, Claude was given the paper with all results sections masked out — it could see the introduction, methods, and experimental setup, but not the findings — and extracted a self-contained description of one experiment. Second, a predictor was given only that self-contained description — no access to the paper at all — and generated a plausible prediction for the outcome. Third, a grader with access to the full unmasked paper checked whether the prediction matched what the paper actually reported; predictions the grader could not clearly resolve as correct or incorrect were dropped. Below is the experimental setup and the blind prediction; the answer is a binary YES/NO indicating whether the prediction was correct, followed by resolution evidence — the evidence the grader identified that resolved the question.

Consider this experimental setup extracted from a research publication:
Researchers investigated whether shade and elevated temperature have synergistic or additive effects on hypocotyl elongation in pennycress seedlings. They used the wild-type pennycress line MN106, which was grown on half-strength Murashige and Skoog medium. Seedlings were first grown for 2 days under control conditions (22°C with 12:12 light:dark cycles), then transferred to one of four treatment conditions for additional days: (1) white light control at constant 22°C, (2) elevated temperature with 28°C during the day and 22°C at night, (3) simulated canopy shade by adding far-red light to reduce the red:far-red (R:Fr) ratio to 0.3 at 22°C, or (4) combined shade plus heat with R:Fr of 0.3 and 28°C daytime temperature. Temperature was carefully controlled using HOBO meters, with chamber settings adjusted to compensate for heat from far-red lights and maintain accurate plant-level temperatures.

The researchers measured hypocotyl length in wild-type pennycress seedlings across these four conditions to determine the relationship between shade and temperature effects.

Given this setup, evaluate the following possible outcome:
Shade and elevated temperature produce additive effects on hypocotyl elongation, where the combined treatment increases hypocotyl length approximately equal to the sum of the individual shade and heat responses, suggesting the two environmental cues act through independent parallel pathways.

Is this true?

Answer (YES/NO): NO